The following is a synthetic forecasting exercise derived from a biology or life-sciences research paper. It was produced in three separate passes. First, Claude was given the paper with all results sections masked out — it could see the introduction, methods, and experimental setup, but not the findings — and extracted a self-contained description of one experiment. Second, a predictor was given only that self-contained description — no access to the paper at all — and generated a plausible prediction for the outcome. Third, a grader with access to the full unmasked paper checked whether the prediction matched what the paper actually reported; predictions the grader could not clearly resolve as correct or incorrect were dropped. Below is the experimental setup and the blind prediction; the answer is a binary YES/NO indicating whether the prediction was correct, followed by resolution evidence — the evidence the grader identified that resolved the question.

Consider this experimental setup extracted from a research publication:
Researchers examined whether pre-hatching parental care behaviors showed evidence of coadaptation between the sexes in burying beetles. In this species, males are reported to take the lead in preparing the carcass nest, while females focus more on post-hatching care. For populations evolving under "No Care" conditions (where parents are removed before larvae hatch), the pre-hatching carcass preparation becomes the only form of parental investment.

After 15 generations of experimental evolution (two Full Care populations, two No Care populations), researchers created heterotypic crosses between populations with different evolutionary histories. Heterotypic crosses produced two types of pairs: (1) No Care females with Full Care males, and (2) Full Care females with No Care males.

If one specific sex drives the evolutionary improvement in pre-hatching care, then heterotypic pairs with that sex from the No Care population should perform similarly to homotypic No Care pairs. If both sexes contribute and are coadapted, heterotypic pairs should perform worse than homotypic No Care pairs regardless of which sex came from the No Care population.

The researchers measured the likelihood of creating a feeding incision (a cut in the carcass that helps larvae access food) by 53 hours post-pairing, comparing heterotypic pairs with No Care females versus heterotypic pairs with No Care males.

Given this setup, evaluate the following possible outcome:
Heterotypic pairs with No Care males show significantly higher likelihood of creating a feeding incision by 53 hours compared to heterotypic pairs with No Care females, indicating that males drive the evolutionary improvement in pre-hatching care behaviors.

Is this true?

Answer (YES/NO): YES